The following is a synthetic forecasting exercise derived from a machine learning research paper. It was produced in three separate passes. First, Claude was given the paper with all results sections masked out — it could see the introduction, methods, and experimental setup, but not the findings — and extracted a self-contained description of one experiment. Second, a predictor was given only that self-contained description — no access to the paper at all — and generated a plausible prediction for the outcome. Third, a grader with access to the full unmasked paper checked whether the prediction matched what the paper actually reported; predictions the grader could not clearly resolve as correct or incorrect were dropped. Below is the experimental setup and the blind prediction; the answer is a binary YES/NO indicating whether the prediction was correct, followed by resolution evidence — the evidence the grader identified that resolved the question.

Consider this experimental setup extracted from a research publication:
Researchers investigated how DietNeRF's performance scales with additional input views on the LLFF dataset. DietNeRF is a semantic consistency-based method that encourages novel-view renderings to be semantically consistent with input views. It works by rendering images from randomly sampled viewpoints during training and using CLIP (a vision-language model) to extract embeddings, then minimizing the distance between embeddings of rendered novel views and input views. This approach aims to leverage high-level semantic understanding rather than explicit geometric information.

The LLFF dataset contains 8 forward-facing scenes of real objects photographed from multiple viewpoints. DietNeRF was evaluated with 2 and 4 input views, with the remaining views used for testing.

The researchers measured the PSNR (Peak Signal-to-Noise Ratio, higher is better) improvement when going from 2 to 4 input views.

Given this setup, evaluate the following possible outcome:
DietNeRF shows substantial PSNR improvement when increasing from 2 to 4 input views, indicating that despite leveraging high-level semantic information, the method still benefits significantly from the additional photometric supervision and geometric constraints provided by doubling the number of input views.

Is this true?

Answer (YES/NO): NO